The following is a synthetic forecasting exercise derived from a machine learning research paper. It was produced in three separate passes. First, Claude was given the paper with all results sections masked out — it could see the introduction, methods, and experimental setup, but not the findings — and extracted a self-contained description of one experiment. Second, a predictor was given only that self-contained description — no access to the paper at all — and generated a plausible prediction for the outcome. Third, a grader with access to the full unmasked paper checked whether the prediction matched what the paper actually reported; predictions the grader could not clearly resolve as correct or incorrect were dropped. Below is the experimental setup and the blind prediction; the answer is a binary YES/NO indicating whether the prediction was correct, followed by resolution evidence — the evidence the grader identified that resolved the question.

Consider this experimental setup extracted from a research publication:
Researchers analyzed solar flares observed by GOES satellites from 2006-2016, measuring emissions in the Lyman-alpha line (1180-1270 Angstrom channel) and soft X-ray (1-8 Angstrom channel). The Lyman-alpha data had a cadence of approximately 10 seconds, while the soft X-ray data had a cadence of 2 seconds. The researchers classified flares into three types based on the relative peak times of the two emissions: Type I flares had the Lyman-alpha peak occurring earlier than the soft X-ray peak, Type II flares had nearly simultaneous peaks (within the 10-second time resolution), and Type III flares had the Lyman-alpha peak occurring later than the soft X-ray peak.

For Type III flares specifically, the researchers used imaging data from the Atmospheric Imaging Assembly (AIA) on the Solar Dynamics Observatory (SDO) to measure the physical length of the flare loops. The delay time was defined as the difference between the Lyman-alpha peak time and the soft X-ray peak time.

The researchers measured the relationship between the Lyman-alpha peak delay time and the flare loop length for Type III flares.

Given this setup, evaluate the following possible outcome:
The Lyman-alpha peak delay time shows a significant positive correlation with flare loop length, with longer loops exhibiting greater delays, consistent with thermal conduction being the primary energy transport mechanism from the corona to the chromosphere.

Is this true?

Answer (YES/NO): NO